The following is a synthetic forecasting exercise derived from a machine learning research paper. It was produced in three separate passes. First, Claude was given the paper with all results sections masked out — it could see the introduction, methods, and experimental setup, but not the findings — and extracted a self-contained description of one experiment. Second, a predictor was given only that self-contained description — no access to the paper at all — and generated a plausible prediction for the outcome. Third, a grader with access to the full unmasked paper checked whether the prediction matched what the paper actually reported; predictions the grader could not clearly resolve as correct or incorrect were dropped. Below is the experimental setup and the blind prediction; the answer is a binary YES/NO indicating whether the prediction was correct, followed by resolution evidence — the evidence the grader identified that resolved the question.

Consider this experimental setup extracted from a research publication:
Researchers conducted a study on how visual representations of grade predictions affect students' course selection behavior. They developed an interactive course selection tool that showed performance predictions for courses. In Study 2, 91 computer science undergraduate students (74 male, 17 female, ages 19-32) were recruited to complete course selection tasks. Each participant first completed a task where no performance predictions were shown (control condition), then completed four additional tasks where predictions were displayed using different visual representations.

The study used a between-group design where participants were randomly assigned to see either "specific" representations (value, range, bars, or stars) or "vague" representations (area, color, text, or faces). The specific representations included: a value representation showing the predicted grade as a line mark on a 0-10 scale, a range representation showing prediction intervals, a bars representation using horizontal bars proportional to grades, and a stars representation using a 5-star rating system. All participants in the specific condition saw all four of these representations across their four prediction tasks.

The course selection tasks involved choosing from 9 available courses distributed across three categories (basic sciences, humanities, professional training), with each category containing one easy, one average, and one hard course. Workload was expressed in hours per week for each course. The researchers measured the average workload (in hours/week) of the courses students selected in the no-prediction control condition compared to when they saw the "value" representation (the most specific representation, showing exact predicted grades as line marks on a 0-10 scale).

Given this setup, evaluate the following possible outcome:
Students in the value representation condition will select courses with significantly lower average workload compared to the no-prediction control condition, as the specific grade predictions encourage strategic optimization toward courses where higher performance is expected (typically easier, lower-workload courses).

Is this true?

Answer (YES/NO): YES